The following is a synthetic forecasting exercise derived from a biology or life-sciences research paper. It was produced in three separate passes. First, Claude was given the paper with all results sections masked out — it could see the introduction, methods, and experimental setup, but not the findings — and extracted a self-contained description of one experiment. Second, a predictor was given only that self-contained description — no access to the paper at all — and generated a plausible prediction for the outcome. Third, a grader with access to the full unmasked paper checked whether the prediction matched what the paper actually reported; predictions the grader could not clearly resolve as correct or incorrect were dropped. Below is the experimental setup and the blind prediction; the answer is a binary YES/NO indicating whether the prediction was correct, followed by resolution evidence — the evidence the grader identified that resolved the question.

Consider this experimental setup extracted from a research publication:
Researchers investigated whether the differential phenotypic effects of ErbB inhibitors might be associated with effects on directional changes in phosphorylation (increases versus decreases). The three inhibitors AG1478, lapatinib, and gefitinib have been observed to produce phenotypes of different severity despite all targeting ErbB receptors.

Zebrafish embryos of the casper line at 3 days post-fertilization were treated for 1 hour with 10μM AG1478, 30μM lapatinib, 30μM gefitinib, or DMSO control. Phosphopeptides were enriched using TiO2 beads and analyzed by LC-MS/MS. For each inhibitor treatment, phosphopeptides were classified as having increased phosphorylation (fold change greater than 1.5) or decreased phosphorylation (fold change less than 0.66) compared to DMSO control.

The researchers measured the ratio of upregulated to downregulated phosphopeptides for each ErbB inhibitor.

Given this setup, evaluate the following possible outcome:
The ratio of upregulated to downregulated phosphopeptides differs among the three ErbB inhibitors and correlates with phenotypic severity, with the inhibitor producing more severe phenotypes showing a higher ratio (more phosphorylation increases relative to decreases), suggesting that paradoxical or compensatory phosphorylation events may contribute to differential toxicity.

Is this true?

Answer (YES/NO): NO